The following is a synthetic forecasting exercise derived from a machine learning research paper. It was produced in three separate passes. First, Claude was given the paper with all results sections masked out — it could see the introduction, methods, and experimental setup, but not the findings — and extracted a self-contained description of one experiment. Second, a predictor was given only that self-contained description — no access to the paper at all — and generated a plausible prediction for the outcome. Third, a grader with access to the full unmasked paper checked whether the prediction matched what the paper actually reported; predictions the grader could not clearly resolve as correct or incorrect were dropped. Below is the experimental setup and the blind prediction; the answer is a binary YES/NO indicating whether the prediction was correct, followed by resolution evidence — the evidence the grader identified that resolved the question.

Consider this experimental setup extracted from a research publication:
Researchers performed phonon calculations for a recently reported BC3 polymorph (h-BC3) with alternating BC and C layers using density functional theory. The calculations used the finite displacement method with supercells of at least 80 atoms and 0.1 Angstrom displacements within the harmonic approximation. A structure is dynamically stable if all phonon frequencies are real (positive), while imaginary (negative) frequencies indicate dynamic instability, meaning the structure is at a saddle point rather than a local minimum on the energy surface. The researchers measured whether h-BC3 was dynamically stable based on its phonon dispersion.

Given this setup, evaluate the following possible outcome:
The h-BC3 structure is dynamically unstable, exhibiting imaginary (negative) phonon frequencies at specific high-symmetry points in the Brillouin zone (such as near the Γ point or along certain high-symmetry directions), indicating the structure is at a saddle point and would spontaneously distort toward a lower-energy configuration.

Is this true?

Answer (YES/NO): YES